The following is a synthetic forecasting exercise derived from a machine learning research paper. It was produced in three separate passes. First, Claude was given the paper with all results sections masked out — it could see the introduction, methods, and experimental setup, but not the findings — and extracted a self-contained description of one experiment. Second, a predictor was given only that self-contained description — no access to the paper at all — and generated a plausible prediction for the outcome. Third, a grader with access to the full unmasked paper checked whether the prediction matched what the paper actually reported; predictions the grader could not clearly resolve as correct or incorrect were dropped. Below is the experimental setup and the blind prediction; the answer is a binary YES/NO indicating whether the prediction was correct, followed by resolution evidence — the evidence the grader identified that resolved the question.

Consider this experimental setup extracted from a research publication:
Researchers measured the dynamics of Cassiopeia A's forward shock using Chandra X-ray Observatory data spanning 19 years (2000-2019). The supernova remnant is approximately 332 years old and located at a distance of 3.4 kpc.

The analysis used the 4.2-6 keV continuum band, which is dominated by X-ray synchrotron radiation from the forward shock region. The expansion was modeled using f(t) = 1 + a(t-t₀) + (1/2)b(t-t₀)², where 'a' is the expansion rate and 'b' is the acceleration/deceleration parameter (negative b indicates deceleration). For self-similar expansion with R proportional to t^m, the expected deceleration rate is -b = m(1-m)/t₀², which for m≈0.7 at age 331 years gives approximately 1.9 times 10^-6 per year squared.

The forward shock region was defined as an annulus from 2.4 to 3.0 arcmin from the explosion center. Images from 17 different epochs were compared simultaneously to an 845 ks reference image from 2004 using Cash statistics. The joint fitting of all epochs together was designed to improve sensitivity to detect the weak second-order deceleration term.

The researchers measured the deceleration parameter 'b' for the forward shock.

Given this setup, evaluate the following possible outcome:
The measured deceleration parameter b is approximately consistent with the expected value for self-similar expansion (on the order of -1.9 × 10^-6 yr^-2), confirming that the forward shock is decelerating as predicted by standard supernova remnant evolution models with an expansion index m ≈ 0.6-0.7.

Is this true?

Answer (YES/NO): NO